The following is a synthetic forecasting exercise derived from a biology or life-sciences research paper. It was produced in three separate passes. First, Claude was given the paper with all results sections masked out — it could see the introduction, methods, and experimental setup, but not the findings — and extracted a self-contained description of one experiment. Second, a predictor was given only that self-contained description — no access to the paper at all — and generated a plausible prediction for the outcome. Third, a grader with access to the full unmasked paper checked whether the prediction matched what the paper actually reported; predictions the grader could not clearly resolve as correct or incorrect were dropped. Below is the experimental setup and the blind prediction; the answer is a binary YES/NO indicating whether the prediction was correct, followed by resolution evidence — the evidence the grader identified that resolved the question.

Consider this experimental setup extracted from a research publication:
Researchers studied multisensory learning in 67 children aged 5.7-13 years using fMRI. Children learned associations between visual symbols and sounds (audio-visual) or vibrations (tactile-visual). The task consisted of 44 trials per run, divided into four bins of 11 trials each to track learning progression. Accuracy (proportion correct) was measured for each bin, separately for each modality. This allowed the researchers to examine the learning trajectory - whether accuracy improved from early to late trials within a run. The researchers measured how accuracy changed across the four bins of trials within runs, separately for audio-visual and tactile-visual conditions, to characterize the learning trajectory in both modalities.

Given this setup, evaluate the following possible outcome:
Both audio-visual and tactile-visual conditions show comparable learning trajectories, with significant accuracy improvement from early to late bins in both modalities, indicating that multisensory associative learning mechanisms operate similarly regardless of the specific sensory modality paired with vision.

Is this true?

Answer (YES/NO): YES